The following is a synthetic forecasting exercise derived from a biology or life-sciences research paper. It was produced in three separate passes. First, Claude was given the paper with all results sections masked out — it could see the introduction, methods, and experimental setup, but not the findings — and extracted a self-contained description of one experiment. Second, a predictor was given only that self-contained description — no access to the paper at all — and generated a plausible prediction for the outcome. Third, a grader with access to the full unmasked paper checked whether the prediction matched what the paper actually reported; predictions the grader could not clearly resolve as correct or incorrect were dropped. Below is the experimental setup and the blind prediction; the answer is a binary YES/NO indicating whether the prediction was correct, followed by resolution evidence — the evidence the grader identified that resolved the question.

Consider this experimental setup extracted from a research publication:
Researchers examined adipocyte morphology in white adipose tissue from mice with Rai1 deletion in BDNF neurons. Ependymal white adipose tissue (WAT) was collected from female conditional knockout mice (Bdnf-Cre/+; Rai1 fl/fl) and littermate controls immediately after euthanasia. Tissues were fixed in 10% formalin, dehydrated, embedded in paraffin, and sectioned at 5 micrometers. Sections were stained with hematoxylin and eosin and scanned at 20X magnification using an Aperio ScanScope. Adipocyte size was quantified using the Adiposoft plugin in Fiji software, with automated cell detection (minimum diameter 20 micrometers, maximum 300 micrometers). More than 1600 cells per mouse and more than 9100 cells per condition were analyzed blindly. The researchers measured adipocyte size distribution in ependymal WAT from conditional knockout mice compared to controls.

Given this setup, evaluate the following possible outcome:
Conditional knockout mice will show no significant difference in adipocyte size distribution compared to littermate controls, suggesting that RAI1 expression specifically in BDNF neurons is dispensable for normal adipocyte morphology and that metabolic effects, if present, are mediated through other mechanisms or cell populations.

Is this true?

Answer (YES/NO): NO